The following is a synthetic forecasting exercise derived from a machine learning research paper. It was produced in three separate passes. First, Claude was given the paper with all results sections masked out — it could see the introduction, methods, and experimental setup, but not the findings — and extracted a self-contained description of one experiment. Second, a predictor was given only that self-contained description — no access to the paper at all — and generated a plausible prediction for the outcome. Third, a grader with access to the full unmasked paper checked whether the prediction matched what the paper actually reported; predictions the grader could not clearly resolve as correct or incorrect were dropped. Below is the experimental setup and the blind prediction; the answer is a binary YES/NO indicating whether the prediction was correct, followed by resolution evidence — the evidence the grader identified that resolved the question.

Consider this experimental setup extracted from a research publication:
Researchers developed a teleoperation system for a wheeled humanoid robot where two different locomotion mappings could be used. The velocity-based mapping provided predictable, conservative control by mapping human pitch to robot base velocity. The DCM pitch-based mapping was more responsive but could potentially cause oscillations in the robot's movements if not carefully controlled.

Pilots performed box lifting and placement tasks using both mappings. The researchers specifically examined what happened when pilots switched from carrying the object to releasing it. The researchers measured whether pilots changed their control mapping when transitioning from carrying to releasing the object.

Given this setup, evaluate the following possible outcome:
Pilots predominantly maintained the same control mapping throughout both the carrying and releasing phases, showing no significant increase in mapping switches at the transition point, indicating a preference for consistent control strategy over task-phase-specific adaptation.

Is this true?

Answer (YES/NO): NO